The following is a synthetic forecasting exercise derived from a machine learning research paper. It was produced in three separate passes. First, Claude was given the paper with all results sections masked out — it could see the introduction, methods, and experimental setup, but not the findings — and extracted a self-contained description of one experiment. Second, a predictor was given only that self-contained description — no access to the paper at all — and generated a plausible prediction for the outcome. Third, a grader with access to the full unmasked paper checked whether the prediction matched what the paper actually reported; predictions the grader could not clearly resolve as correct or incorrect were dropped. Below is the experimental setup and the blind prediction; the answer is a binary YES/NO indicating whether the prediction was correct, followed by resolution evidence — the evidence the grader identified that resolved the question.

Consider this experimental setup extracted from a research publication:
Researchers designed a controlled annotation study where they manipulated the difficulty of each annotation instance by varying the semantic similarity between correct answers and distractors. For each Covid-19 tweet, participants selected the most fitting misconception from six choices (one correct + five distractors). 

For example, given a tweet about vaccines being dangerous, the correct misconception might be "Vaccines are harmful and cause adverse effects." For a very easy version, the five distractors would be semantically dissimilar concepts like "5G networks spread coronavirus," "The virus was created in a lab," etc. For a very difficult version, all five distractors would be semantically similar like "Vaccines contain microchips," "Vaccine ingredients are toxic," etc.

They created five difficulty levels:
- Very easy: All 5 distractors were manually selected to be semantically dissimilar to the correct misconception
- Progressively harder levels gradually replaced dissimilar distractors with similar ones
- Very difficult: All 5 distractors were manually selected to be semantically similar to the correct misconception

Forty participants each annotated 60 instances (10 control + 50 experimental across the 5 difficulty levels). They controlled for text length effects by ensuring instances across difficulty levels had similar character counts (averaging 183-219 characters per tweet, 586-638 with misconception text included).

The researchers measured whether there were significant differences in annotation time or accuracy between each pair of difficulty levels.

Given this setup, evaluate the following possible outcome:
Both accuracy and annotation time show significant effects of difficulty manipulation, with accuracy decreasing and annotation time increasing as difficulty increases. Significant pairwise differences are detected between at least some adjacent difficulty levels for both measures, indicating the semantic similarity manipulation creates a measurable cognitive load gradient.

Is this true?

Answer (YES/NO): NO